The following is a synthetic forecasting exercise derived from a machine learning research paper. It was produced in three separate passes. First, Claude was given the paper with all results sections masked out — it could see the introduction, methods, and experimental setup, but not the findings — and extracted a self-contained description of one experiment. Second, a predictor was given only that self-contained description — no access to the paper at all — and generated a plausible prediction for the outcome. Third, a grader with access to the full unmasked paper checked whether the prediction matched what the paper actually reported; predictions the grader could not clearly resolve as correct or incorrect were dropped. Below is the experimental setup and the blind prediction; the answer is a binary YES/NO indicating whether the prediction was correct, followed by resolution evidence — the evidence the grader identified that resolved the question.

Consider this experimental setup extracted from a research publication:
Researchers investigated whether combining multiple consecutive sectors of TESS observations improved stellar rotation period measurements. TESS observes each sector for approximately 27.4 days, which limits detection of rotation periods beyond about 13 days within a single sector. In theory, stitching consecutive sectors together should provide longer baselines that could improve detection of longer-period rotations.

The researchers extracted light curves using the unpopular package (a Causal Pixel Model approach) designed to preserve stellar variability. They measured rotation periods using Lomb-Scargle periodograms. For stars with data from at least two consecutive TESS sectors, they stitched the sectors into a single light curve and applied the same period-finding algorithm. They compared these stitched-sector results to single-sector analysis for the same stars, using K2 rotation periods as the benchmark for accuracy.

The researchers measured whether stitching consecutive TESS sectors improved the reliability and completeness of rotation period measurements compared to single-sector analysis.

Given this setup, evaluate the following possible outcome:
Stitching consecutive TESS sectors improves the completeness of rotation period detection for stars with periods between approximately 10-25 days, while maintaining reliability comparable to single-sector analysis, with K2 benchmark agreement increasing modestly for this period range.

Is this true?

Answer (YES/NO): NO